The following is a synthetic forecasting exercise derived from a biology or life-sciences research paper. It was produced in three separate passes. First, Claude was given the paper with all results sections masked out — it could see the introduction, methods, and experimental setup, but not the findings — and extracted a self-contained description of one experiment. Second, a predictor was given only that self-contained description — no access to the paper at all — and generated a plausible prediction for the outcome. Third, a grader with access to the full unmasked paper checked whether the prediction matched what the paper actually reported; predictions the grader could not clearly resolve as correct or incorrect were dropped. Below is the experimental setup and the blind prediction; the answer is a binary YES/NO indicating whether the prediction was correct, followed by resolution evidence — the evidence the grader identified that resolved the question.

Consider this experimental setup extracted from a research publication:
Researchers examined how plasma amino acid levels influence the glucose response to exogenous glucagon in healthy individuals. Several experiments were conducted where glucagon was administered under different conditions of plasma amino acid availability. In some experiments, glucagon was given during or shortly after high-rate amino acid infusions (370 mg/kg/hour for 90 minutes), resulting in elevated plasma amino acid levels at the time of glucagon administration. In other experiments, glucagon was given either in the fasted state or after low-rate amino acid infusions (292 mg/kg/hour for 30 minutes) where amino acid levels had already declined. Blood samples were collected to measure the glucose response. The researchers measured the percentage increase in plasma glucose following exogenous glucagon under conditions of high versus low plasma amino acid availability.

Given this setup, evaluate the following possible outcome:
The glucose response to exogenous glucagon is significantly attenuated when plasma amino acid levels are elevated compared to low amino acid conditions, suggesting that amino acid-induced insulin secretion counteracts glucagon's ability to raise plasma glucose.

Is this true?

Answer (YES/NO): YES